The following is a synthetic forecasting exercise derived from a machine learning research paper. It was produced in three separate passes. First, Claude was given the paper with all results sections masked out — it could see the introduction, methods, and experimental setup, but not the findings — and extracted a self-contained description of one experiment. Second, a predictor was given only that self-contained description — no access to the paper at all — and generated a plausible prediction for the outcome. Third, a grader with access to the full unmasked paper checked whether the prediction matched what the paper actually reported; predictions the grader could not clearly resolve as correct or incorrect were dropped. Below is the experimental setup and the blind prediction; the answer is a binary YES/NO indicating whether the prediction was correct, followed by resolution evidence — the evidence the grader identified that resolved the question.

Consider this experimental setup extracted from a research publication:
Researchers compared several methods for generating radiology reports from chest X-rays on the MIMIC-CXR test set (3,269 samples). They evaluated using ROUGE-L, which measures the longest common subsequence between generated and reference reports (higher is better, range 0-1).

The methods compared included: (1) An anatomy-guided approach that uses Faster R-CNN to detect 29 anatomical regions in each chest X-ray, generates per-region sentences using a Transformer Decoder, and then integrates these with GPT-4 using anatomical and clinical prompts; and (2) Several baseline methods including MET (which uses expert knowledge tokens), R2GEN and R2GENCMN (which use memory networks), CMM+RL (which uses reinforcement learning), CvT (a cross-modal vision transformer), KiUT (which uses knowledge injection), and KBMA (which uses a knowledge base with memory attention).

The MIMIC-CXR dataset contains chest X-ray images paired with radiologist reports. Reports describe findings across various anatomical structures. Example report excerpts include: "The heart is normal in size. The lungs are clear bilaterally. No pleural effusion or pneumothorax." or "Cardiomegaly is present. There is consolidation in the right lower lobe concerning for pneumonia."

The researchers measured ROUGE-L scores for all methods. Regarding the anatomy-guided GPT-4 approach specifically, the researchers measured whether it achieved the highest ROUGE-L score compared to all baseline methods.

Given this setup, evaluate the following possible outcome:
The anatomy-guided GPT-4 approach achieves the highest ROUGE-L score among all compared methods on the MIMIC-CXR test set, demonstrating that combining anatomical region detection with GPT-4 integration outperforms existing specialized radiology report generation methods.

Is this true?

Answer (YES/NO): NO